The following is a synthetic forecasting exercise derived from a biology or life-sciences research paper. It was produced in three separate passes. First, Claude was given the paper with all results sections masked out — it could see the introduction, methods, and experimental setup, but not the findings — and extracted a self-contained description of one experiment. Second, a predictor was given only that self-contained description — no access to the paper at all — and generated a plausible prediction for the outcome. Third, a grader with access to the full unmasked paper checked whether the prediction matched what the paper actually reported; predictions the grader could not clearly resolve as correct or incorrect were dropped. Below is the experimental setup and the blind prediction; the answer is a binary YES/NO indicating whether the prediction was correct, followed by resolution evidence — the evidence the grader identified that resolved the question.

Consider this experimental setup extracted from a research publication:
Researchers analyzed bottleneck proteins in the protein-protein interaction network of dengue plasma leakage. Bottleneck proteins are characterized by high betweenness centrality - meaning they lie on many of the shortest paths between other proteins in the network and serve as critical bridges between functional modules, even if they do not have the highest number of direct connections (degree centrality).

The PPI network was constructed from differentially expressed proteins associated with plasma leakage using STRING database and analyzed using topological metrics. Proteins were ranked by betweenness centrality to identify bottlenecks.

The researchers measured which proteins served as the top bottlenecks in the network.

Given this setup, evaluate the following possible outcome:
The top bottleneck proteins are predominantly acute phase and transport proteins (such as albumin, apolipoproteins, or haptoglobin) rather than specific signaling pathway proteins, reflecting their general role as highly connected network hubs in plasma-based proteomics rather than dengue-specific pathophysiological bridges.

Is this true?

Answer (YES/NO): NO